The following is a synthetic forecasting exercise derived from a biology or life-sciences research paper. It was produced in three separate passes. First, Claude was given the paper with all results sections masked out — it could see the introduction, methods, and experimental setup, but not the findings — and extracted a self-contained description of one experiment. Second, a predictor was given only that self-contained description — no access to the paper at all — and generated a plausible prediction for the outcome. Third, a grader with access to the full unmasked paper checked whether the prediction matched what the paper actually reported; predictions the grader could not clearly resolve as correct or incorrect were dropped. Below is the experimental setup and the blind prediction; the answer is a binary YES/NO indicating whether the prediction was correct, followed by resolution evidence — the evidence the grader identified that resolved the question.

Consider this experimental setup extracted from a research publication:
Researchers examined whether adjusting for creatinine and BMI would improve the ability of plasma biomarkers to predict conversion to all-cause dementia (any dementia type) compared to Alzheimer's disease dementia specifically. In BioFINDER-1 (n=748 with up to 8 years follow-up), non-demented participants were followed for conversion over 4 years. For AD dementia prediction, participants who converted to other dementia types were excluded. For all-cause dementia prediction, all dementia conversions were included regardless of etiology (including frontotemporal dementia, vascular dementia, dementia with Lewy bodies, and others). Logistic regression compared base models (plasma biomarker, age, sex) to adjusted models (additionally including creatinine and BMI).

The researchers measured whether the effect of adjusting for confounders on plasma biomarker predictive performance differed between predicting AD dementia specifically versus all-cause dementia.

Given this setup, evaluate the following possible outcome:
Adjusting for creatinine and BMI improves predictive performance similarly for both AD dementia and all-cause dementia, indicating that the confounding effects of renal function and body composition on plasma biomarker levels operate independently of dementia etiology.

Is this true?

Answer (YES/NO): YES